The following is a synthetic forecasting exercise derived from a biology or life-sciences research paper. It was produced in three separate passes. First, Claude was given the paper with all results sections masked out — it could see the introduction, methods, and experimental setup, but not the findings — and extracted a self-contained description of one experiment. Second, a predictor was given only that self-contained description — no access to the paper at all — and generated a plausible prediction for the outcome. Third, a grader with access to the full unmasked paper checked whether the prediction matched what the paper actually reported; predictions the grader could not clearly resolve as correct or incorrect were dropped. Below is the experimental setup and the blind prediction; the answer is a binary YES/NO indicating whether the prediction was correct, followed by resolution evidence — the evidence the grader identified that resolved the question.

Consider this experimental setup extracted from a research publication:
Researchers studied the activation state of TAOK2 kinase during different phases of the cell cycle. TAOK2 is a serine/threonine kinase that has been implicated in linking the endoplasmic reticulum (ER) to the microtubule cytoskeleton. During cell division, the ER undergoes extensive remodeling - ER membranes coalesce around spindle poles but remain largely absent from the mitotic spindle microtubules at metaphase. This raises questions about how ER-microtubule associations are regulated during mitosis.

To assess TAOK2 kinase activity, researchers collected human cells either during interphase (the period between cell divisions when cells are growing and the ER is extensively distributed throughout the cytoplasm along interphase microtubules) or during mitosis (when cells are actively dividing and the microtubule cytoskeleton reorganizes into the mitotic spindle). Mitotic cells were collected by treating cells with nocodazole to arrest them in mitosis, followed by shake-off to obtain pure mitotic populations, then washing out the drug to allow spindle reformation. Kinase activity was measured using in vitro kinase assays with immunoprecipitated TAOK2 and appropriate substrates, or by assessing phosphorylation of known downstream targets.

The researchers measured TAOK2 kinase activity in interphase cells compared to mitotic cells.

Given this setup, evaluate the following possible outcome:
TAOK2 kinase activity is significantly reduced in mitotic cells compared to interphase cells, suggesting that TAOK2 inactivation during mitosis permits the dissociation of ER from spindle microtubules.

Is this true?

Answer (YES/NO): NO